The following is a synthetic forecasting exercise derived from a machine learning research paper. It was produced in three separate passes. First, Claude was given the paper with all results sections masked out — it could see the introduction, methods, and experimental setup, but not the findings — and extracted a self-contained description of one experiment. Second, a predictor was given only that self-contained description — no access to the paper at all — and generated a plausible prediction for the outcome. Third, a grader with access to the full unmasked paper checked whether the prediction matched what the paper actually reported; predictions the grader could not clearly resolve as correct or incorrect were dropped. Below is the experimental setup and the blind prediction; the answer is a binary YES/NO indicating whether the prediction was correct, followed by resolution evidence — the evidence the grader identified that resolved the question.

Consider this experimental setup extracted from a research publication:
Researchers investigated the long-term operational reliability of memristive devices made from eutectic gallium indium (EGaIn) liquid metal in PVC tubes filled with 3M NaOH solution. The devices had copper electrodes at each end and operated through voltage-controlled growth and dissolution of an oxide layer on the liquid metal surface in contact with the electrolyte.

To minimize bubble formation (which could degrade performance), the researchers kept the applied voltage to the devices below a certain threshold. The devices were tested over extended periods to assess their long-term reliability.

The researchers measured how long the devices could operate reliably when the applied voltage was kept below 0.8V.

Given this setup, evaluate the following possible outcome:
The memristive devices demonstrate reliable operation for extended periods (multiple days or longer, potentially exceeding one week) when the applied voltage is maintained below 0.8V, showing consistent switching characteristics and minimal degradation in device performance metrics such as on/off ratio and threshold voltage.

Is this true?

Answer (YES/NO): YES